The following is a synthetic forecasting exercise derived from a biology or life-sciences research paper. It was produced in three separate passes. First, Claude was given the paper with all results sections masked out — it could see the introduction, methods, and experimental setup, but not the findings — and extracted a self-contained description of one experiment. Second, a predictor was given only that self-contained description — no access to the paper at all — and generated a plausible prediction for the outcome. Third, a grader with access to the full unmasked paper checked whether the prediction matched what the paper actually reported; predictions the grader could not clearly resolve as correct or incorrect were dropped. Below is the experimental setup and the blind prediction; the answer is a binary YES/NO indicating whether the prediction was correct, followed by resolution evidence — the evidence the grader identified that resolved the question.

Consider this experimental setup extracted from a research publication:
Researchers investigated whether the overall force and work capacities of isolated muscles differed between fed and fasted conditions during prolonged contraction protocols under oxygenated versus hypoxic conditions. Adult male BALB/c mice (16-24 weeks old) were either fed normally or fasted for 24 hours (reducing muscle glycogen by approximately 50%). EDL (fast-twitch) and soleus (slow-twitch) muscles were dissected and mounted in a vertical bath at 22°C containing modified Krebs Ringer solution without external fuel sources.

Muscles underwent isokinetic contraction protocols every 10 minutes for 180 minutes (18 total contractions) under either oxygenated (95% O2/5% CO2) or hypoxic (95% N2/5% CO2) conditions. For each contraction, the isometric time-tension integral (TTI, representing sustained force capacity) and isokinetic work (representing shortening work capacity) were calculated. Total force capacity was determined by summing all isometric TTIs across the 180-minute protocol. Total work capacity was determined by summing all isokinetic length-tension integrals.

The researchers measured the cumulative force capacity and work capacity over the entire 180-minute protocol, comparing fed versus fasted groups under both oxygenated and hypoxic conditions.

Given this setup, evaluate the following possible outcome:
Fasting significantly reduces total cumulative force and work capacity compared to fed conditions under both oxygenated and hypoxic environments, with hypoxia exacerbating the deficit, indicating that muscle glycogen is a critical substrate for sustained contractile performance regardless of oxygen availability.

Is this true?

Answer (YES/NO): NO